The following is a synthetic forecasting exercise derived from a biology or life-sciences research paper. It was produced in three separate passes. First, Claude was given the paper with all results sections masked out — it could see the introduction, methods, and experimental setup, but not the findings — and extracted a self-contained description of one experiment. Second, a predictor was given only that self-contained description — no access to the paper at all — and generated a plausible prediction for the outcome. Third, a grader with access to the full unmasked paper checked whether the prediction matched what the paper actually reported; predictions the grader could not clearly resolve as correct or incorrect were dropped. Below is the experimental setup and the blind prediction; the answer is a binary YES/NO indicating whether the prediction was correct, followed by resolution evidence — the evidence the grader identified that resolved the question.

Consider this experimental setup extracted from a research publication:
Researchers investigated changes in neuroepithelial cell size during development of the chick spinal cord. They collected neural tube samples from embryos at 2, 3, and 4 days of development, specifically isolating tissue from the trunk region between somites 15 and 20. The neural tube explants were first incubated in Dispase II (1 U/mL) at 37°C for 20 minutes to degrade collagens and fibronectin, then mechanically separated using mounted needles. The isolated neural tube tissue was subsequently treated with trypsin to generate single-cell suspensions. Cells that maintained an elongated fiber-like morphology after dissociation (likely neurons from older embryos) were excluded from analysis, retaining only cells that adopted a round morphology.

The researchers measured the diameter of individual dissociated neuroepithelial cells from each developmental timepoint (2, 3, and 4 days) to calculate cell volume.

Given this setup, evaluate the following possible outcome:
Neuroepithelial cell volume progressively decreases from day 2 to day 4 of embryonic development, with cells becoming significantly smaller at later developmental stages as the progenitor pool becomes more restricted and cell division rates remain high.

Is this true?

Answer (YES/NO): NO